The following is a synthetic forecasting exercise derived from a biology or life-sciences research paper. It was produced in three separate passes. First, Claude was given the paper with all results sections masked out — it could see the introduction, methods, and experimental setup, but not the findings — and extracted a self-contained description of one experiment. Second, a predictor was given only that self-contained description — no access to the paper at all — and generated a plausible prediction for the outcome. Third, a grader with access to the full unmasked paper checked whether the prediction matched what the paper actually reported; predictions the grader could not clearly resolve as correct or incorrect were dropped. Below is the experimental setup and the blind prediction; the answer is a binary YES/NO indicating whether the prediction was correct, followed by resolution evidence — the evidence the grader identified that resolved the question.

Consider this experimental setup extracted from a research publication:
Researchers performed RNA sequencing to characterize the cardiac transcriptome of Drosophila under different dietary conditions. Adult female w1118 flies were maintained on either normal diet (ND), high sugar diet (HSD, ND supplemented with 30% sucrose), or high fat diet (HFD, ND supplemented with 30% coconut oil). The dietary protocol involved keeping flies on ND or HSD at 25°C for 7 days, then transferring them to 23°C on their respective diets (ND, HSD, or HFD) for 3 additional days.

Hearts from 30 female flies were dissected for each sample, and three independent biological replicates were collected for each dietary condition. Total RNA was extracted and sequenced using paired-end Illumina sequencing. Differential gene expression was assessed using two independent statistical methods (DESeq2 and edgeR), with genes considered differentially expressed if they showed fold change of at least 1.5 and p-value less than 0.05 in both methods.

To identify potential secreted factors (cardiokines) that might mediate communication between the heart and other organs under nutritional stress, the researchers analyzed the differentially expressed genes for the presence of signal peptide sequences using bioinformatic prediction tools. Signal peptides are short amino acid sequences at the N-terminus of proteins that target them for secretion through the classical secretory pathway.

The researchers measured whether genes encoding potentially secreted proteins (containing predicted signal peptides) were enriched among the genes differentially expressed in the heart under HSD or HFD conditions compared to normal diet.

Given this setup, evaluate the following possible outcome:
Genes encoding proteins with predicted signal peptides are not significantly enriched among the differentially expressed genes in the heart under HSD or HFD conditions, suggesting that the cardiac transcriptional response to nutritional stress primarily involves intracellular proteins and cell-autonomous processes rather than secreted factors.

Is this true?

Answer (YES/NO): NO